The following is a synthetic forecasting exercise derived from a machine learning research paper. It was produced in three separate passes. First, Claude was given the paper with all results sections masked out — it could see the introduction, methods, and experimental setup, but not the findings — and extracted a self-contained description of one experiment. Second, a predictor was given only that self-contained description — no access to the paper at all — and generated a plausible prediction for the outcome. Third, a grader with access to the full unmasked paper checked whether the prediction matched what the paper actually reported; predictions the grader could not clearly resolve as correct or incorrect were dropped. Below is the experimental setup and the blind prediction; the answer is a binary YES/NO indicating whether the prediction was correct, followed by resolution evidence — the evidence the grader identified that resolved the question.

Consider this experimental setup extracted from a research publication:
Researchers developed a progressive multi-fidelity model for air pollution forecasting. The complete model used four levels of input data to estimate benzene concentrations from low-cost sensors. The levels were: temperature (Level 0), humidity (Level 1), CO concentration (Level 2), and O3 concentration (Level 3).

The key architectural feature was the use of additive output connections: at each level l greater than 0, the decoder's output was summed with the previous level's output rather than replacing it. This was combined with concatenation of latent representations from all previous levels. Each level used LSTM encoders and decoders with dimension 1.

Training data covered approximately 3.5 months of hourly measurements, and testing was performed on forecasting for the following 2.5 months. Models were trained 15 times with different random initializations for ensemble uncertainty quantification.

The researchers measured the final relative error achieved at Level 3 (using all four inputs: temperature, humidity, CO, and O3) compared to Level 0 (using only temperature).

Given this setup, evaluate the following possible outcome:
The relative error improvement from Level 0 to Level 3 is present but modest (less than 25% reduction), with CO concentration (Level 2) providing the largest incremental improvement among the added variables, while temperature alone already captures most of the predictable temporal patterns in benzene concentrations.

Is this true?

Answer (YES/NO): NO